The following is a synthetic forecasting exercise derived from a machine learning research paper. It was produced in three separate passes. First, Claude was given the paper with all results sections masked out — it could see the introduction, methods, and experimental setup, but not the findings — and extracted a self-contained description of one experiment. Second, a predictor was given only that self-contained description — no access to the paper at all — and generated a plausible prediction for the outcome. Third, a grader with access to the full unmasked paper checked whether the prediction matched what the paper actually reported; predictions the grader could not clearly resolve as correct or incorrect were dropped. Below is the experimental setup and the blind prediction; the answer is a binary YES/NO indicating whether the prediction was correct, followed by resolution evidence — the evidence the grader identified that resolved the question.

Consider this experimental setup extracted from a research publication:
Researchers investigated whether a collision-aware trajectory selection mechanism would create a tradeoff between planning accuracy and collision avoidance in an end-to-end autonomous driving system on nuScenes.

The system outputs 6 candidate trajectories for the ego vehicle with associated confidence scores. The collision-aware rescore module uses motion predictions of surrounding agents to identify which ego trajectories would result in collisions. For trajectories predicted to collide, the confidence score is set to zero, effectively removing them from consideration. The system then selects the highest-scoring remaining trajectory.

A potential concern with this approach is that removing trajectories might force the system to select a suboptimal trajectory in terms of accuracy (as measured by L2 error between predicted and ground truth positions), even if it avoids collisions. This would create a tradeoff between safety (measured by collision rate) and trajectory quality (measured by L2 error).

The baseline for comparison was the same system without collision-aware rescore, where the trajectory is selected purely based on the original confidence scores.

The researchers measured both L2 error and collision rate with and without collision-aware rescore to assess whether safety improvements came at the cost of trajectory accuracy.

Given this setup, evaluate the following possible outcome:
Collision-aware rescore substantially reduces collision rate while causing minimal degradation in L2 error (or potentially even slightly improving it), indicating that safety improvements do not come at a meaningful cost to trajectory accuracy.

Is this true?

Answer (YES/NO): YES